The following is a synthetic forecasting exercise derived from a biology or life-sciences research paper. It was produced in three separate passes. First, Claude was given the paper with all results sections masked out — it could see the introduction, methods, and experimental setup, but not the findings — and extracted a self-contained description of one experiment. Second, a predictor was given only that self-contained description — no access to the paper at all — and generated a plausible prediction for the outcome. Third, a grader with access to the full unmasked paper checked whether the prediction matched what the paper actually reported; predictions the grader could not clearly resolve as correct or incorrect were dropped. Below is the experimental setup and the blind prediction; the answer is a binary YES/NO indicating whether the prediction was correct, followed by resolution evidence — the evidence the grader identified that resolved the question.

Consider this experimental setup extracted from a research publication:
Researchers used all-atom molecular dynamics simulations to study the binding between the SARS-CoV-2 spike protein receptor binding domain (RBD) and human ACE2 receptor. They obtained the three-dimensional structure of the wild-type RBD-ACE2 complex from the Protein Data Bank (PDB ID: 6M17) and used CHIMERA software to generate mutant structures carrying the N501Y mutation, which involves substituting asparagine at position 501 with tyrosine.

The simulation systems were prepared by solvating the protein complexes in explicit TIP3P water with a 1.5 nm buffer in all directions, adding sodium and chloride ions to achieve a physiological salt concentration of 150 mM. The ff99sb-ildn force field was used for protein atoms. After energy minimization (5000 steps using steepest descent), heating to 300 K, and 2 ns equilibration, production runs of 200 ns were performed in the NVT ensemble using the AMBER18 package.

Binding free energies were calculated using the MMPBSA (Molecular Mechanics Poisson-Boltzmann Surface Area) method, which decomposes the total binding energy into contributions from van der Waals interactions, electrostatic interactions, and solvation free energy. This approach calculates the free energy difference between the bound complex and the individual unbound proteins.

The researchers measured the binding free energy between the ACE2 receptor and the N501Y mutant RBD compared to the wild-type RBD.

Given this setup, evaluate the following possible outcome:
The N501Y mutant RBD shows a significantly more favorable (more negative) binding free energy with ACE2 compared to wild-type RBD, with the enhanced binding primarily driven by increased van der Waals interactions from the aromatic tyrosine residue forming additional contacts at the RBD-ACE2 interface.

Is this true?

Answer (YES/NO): NO